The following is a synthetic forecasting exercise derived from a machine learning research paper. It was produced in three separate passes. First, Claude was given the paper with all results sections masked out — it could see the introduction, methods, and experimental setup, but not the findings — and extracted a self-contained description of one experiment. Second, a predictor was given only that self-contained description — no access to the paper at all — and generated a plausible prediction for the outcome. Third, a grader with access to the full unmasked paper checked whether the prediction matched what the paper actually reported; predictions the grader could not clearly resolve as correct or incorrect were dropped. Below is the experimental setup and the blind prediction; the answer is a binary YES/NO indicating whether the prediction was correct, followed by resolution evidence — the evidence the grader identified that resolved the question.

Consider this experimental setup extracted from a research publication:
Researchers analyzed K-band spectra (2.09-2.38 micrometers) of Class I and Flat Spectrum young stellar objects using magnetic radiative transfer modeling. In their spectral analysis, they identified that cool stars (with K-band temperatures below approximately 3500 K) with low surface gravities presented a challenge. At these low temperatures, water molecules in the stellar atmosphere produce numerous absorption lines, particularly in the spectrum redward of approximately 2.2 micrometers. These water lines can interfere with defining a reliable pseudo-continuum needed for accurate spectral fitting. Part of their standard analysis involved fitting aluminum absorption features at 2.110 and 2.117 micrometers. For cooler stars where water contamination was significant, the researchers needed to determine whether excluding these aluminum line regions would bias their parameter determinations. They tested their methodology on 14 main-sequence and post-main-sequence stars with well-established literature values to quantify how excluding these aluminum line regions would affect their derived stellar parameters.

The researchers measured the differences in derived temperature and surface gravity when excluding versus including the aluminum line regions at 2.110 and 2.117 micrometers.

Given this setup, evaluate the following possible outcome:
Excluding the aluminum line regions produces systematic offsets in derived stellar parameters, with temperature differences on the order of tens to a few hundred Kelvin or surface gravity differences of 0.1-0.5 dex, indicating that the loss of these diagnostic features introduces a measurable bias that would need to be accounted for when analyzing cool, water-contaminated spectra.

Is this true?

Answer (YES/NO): NO